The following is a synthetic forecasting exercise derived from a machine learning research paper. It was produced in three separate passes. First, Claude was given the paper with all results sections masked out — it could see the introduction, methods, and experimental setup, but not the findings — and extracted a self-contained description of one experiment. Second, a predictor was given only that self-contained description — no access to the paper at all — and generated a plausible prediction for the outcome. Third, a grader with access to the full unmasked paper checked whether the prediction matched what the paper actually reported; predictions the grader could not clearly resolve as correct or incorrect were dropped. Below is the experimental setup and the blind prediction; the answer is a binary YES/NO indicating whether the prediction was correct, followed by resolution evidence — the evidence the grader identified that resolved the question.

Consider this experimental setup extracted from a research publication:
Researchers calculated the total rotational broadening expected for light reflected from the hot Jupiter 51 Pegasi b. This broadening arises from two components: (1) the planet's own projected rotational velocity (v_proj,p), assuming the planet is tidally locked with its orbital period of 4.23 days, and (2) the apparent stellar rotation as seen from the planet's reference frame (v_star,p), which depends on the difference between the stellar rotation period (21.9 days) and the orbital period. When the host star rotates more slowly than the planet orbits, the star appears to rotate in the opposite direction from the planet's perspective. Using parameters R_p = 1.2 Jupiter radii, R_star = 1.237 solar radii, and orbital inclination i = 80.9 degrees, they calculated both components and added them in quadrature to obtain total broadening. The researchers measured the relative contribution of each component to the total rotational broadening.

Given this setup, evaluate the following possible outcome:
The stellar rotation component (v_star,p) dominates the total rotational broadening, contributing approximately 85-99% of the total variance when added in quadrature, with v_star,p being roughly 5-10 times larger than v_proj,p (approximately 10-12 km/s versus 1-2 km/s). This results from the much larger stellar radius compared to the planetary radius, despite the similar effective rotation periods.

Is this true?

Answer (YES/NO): YES